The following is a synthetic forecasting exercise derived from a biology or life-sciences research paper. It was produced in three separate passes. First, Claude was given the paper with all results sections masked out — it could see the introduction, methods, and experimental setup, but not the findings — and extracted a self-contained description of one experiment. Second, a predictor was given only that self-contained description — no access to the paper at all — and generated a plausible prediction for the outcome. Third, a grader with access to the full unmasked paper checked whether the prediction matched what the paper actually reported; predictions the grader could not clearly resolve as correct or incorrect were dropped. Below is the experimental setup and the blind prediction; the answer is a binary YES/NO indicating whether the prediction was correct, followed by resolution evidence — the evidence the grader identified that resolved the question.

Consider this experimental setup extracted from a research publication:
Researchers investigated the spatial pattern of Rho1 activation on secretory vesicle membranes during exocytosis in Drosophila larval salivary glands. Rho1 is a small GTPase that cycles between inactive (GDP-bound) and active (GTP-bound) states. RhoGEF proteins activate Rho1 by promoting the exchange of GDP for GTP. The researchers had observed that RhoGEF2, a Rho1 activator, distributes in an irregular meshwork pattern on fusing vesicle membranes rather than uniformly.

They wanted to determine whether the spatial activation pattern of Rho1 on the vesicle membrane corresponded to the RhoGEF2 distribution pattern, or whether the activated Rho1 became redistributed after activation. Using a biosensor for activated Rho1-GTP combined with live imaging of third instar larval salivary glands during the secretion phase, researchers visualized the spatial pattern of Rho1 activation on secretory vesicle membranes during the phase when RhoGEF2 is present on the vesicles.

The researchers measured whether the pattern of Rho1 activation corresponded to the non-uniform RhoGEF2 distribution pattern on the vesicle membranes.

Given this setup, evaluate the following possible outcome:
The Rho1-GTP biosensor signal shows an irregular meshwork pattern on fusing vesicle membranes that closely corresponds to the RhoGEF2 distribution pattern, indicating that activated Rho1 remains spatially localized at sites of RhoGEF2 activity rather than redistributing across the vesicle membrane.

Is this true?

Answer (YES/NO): YES